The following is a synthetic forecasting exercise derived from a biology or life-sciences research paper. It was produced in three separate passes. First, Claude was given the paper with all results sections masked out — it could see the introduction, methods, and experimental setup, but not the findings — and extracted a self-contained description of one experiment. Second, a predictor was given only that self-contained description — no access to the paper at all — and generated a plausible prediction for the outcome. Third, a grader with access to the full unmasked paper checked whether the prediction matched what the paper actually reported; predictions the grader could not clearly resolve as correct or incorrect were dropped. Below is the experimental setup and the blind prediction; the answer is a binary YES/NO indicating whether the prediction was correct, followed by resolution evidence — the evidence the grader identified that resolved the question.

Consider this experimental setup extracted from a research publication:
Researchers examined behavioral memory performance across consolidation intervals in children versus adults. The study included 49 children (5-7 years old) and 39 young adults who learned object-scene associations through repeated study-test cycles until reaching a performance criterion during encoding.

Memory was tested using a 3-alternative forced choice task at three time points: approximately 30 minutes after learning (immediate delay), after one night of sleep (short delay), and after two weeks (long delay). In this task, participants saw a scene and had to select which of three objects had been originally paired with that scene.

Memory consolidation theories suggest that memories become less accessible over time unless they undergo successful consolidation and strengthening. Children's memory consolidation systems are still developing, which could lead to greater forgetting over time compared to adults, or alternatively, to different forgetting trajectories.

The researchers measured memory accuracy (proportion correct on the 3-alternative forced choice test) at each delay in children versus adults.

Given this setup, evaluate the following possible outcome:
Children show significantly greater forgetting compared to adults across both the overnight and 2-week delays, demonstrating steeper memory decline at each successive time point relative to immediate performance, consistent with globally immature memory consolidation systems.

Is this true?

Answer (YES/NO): YES